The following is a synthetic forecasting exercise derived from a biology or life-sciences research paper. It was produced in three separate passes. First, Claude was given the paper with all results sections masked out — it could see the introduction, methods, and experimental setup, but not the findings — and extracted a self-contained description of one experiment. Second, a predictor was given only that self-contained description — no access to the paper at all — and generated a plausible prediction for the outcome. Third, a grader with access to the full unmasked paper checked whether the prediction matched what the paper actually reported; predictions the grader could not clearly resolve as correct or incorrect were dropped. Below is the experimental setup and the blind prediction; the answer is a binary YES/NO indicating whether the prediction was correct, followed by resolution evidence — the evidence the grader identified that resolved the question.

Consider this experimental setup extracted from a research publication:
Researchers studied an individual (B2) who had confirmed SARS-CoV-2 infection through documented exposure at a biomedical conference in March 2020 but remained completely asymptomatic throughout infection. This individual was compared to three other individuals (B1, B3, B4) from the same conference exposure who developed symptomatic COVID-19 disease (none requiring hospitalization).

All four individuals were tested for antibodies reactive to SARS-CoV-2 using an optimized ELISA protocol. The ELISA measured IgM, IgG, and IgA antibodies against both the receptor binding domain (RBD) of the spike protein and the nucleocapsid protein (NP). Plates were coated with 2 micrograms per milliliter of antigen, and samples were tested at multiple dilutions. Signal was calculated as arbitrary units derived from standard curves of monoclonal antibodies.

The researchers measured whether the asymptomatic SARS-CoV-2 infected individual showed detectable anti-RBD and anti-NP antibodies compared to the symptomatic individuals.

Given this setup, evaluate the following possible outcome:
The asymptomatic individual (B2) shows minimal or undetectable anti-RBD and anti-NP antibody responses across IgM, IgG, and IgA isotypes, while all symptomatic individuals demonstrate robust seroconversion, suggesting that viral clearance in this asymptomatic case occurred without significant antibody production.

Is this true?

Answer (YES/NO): NO